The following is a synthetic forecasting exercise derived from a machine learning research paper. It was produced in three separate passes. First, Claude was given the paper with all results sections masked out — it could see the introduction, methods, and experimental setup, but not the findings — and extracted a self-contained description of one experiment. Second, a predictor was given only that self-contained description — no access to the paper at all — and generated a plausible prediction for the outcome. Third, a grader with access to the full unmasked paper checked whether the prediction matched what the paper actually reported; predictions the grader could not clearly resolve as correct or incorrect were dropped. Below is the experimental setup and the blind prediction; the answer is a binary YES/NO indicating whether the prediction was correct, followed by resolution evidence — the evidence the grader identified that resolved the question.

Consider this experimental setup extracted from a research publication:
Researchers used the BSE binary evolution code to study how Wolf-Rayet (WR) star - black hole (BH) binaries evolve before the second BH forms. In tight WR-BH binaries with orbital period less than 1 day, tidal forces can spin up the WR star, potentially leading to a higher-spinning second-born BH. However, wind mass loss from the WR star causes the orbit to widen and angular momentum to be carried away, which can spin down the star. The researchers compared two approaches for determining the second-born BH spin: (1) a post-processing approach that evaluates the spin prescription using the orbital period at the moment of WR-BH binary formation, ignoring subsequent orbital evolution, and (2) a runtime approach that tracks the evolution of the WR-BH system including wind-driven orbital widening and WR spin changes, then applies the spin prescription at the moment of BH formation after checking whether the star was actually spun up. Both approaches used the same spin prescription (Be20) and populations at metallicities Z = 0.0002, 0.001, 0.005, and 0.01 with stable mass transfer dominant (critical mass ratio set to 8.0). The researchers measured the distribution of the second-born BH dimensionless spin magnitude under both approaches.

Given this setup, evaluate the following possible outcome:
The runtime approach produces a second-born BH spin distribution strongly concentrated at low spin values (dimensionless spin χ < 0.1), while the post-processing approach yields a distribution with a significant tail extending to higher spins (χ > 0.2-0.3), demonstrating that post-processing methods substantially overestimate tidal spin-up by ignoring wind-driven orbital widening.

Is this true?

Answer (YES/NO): NO